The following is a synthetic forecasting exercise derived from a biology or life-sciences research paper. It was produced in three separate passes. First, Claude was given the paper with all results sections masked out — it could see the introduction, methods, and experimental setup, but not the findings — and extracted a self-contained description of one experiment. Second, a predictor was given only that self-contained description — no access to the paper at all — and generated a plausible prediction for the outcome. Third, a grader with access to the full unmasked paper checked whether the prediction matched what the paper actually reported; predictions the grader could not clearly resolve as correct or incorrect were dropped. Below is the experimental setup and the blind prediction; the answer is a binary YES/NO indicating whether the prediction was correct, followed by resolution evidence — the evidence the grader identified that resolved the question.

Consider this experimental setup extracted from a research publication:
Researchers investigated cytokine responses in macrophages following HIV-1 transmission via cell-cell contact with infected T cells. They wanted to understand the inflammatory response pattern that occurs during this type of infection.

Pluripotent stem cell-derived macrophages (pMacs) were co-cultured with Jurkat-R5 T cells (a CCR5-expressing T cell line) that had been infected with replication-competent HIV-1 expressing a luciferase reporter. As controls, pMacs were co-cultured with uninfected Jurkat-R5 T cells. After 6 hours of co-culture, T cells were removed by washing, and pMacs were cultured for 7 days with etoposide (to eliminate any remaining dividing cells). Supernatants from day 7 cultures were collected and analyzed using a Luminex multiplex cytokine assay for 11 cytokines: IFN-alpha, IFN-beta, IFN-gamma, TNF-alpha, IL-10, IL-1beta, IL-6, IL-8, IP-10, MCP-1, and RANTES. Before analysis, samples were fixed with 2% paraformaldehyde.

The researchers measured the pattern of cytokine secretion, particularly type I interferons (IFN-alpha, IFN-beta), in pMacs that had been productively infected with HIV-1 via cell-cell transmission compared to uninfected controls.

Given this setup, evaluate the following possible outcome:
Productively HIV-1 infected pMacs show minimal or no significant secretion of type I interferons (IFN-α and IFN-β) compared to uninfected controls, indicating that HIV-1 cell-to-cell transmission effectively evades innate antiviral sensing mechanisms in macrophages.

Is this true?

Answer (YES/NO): NO